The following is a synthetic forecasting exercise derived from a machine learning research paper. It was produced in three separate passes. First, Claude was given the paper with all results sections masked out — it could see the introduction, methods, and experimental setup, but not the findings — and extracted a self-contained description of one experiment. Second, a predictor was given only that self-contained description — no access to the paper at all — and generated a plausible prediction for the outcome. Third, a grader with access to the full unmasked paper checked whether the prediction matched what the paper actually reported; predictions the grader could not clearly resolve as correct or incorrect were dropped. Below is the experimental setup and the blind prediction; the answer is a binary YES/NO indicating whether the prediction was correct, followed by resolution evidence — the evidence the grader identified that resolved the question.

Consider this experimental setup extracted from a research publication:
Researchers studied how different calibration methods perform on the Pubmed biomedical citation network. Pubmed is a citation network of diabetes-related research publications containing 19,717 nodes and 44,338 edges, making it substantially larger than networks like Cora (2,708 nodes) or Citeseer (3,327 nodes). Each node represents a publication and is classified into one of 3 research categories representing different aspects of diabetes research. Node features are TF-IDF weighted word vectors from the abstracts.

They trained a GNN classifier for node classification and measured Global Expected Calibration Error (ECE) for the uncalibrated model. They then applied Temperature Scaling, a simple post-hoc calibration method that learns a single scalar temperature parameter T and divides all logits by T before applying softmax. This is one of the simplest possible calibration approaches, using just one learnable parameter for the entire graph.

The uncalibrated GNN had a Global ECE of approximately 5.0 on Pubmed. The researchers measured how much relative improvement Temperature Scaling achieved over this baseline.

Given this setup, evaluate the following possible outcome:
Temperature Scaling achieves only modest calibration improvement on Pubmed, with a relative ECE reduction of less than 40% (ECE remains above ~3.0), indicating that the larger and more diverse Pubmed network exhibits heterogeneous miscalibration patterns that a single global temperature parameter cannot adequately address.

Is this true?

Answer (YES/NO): NO